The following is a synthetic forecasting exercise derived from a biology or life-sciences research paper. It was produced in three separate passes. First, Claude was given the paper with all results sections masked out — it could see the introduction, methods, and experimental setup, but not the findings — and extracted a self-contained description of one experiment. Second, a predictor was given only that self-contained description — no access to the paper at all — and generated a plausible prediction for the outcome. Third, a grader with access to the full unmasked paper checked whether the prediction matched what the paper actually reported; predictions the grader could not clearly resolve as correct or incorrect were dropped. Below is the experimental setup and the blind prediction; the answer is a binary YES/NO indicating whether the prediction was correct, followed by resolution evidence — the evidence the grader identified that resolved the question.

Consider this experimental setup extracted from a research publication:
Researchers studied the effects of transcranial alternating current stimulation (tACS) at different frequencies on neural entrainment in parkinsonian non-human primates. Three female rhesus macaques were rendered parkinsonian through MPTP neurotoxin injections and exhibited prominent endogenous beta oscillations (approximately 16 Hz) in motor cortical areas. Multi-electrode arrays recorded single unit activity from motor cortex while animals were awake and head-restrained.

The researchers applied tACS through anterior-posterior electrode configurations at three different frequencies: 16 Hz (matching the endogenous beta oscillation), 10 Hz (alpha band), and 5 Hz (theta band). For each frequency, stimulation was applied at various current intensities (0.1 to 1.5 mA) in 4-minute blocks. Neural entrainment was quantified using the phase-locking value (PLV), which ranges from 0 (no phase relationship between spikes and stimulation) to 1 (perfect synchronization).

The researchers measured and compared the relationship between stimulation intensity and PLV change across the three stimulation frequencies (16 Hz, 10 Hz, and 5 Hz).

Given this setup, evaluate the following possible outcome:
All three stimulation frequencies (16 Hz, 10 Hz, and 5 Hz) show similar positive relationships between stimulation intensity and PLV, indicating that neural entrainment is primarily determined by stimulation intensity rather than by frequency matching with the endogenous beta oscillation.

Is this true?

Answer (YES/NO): NO